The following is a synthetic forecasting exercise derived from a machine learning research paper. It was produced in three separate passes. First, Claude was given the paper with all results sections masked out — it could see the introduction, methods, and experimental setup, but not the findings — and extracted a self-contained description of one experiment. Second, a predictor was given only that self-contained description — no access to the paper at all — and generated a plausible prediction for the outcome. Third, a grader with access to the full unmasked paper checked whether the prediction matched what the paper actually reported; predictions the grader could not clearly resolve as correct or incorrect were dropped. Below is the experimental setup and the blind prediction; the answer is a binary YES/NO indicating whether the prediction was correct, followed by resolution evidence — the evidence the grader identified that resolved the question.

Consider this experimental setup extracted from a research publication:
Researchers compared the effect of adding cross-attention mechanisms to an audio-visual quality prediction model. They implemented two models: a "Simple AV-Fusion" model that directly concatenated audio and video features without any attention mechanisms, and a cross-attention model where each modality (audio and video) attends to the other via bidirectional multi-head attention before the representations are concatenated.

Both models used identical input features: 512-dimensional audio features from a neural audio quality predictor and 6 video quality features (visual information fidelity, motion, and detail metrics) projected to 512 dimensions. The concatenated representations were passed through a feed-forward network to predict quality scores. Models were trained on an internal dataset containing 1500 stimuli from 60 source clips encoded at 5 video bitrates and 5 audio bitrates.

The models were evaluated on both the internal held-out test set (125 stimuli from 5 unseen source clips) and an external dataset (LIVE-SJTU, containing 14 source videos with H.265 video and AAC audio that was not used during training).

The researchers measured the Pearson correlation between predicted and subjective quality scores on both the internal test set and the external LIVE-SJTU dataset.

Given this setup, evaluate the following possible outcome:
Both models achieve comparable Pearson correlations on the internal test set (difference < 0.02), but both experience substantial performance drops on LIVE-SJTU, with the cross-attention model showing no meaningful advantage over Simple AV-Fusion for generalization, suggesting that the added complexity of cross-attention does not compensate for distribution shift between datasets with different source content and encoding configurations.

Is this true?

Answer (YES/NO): NO